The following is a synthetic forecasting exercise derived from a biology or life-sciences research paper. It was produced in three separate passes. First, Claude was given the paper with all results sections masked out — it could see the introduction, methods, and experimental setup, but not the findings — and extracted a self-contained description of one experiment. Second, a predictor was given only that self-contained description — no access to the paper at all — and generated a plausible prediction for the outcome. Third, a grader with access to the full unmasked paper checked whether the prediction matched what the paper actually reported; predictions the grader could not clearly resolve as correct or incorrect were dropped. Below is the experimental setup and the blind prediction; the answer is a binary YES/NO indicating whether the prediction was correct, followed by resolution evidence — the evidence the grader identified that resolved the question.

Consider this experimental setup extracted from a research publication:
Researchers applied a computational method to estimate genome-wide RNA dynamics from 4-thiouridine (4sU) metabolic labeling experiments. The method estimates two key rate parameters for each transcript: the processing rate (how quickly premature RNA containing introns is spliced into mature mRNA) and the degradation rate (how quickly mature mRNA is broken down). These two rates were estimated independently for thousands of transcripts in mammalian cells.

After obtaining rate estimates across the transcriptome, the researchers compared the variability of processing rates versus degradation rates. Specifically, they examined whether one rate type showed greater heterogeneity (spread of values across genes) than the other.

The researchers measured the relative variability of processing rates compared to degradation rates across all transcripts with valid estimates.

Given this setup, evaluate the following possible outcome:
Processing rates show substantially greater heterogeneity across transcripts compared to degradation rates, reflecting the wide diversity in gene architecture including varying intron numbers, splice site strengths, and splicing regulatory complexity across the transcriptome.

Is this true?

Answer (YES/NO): NO